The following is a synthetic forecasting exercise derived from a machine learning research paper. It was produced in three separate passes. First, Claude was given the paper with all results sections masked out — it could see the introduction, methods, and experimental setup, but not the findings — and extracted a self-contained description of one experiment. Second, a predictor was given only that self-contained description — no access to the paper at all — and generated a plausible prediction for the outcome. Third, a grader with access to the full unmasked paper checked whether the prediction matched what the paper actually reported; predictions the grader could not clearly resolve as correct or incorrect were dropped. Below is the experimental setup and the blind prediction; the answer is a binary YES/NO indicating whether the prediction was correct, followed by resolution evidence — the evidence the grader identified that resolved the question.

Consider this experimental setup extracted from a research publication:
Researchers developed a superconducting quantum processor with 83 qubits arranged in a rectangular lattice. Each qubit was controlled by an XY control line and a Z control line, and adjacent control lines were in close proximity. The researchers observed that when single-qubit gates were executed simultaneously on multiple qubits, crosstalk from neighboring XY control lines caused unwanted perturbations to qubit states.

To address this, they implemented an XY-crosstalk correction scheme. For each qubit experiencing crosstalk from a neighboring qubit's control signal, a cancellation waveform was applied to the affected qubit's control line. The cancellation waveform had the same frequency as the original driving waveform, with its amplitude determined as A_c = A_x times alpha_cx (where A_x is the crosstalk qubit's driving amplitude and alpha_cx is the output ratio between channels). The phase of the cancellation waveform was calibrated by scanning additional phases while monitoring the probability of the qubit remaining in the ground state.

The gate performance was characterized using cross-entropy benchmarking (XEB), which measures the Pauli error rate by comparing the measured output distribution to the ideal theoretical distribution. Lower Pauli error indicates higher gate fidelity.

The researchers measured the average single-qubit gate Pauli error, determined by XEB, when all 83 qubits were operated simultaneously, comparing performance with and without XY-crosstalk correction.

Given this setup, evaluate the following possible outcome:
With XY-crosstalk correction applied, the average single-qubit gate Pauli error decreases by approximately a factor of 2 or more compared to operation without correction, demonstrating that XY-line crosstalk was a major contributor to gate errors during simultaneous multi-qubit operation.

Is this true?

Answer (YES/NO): NO